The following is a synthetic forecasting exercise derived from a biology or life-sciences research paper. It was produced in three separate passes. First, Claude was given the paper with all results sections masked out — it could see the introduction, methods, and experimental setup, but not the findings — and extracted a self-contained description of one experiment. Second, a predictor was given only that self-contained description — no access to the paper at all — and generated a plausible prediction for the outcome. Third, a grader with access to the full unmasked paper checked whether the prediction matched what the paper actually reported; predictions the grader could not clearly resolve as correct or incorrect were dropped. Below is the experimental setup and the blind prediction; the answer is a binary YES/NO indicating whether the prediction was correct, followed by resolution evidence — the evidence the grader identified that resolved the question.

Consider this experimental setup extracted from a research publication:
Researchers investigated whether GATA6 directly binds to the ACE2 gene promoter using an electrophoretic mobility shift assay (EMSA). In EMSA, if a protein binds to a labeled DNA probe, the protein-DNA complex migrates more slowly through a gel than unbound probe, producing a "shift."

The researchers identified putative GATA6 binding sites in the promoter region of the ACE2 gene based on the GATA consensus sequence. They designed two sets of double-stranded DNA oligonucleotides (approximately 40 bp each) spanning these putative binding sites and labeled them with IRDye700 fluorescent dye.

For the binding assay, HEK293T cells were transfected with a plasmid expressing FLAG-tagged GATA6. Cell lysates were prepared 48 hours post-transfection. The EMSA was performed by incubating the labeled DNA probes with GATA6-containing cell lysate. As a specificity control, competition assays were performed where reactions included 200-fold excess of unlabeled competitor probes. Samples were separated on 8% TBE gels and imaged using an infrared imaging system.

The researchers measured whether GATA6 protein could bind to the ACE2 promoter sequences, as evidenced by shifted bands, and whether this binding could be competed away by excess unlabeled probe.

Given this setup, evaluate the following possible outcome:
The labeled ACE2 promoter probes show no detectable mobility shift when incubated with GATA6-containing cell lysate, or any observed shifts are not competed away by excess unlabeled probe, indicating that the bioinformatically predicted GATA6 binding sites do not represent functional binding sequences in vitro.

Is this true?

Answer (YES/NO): NO